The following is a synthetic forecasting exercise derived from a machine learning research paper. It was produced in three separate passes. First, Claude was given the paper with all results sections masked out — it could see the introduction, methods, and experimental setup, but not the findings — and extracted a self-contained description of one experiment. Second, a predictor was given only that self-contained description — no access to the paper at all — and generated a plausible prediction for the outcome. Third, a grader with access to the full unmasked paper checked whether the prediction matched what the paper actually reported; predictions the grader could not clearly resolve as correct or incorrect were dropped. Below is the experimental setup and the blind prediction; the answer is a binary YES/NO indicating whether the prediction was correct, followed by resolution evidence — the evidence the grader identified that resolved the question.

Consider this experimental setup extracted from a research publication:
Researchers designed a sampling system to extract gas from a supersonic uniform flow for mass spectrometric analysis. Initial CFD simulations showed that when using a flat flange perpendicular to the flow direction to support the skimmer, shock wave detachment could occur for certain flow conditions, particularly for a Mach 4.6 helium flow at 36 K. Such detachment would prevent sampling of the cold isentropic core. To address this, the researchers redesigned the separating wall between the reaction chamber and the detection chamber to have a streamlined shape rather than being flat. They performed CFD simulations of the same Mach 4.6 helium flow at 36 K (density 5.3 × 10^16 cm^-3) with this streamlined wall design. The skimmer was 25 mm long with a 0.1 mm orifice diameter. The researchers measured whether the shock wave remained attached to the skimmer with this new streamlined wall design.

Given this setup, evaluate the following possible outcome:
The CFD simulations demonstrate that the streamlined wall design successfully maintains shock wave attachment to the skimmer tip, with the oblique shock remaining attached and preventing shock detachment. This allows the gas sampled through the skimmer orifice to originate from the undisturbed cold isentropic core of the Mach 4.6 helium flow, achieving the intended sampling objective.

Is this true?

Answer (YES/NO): YES